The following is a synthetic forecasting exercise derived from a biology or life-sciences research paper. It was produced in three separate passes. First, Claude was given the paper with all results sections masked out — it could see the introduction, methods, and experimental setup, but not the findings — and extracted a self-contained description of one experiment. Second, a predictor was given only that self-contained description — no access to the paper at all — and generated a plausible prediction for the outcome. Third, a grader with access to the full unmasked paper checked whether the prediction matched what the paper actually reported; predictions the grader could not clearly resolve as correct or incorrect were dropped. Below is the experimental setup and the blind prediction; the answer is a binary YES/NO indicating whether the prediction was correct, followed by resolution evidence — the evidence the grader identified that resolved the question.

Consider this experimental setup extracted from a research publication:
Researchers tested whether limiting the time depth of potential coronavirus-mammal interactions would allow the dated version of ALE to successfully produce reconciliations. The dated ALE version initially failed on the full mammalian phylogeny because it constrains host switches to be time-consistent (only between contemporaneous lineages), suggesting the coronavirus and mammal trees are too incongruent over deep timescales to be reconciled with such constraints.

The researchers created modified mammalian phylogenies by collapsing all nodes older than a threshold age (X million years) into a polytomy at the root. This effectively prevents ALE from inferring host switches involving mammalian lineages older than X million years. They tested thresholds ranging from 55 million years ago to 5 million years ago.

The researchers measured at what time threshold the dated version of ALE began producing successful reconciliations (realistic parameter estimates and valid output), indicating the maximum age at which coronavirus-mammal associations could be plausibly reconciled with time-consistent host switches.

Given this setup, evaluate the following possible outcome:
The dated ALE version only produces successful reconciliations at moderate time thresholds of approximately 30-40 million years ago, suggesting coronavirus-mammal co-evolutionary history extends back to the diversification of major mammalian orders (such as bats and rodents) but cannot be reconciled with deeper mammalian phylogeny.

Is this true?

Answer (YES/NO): NO